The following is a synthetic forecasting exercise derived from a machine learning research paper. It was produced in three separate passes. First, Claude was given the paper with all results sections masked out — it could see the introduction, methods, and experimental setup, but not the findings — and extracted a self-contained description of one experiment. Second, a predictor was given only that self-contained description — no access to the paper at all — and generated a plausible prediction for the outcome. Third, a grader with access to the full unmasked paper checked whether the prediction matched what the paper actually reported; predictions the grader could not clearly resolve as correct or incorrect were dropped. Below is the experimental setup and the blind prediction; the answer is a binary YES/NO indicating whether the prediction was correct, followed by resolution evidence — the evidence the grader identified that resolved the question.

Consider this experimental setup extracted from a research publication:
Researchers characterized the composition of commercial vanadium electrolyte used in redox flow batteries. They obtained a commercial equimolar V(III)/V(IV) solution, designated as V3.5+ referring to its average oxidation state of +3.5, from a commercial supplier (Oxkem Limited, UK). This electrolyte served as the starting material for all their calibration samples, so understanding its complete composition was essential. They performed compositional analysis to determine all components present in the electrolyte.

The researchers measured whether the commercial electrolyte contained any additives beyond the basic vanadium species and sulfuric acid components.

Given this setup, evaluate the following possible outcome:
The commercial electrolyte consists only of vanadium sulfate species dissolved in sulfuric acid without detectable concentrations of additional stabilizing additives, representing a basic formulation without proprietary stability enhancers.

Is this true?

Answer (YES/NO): NO